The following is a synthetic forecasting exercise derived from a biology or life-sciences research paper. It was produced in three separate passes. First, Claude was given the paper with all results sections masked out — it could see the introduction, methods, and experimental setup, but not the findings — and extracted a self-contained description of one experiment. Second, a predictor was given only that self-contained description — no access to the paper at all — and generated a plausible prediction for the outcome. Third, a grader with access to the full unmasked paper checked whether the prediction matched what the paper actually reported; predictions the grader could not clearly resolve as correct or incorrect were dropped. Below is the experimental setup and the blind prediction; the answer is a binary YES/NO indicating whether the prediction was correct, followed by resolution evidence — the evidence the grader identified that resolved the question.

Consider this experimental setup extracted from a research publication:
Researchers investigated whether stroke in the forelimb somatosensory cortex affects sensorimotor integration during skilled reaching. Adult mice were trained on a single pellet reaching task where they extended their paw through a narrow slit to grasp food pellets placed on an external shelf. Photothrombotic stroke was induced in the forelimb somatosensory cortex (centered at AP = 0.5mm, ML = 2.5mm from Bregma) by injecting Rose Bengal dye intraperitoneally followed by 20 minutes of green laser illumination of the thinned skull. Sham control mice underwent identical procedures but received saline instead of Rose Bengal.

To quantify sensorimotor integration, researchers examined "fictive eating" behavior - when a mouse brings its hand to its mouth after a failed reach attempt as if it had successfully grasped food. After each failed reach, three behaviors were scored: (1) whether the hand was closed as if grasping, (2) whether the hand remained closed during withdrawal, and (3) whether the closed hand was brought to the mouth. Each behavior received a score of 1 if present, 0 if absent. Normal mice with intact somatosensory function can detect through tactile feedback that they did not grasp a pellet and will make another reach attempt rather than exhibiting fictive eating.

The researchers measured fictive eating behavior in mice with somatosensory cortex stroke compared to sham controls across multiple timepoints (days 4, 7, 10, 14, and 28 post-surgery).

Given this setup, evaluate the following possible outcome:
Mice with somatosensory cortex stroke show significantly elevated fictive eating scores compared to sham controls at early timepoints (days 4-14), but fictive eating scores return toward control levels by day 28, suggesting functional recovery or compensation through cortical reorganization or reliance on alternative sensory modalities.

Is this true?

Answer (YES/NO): NO